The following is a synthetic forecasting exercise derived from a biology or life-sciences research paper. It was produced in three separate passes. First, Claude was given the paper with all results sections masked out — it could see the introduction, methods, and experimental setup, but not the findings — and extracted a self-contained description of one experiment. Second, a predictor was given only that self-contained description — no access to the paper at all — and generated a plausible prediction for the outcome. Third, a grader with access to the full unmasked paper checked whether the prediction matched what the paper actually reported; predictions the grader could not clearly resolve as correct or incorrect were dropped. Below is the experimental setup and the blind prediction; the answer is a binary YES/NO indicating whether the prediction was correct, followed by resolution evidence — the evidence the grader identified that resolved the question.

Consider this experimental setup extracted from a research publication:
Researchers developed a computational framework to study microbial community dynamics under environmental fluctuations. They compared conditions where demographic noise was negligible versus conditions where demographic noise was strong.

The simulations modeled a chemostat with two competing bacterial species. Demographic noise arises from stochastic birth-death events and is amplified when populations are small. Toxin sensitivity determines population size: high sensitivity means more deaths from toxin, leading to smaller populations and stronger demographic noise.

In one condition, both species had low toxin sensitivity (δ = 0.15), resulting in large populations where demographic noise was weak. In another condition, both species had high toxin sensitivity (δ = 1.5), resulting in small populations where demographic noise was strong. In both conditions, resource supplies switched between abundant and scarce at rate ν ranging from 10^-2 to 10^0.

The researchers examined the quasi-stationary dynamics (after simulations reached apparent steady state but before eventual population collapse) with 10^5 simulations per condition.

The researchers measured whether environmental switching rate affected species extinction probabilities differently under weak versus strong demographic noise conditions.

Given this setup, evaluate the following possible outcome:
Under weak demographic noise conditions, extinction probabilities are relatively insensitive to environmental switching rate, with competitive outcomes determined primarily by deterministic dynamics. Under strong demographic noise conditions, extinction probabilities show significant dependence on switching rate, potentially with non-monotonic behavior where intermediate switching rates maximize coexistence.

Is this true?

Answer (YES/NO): NO